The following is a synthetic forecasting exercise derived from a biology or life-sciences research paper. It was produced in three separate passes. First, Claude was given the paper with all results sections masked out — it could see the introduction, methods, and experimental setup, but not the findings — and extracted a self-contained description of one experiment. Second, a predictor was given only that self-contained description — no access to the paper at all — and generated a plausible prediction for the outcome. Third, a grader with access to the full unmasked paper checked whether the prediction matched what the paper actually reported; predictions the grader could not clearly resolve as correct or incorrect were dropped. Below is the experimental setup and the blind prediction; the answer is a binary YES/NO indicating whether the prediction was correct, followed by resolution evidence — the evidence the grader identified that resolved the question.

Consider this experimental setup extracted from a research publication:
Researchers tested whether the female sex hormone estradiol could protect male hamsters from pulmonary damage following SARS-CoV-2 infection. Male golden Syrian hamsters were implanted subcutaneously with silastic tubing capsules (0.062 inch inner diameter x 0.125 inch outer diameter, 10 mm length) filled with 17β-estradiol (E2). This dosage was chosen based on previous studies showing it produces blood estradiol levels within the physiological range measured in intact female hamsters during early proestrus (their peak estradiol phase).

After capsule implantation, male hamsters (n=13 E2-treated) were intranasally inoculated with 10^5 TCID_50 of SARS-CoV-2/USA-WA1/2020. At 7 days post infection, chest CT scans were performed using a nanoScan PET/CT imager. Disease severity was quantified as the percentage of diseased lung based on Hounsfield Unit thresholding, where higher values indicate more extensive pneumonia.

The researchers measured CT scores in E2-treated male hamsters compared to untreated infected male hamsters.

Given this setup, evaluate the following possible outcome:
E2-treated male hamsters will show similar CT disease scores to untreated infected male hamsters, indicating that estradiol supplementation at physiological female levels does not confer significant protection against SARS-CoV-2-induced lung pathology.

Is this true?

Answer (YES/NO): YES